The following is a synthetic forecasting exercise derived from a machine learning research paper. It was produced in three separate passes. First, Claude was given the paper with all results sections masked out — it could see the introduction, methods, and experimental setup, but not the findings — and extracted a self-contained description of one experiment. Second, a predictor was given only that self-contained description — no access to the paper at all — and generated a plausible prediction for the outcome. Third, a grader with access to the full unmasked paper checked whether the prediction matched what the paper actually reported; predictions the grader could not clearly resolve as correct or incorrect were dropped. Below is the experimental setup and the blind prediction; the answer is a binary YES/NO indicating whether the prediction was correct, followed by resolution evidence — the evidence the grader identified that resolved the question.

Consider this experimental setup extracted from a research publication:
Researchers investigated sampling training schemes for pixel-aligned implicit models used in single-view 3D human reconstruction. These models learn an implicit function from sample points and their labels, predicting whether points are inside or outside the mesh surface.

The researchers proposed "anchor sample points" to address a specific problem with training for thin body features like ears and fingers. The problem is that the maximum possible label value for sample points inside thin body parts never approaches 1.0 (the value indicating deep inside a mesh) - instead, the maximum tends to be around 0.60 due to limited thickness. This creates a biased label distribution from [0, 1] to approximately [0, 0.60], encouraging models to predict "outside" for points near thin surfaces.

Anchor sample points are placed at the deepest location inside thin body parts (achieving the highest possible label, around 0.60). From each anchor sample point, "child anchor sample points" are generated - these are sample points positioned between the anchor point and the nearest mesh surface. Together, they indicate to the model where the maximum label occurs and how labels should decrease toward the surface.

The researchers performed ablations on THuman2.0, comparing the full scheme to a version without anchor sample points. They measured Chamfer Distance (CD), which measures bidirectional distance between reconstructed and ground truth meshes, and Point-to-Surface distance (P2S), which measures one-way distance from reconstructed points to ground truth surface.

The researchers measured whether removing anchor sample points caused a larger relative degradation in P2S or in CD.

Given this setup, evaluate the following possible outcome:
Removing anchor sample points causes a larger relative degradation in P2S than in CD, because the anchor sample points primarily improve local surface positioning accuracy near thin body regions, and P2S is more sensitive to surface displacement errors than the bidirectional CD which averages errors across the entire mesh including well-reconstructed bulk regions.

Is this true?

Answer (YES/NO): NO